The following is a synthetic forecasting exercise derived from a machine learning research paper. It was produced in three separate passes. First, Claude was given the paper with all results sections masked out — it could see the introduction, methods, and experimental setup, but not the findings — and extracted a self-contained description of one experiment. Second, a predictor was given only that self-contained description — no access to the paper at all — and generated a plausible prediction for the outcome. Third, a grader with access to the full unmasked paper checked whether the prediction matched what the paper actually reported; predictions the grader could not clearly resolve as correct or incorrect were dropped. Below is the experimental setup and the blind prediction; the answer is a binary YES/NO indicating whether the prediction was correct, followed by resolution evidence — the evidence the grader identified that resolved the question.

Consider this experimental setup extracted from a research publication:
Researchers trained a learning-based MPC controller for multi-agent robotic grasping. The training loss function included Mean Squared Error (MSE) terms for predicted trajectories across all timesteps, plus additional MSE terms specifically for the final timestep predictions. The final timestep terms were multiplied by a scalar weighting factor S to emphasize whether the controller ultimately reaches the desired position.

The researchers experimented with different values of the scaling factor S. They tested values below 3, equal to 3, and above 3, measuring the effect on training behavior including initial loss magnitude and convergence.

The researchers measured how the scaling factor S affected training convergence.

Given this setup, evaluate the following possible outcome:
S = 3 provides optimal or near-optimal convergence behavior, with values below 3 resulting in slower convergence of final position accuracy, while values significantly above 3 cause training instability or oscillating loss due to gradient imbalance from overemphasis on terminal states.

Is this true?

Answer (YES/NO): NO